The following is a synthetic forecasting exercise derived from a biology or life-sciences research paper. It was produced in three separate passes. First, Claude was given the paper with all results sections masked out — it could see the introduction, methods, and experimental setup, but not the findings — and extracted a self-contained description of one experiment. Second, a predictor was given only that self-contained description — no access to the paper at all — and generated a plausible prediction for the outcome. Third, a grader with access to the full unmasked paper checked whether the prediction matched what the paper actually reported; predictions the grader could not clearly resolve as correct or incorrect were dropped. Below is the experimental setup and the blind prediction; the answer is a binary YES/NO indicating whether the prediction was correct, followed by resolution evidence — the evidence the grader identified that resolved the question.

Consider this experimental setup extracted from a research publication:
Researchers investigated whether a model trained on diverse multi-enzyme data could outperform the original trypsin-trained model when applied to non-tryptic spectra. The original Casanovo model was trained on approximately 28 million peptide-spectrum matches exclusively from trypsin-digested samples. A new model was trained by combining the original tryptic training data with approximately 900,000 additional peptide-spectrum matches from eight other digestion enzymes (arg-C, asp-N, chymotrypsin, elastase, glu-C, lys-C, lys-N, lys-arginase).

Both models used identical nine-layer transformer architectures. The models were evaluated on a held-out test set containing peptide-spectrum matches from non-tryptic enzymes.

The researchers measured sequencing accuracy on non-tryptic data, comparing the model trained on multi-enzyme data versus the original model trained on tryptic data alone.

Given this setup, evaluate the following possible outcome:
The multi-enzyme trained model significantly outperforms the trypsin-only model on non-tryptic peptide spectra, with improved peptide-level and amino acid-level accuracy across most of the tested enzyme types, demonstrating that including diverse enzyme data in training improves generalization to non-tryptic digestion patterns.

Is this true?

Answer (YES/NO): NO